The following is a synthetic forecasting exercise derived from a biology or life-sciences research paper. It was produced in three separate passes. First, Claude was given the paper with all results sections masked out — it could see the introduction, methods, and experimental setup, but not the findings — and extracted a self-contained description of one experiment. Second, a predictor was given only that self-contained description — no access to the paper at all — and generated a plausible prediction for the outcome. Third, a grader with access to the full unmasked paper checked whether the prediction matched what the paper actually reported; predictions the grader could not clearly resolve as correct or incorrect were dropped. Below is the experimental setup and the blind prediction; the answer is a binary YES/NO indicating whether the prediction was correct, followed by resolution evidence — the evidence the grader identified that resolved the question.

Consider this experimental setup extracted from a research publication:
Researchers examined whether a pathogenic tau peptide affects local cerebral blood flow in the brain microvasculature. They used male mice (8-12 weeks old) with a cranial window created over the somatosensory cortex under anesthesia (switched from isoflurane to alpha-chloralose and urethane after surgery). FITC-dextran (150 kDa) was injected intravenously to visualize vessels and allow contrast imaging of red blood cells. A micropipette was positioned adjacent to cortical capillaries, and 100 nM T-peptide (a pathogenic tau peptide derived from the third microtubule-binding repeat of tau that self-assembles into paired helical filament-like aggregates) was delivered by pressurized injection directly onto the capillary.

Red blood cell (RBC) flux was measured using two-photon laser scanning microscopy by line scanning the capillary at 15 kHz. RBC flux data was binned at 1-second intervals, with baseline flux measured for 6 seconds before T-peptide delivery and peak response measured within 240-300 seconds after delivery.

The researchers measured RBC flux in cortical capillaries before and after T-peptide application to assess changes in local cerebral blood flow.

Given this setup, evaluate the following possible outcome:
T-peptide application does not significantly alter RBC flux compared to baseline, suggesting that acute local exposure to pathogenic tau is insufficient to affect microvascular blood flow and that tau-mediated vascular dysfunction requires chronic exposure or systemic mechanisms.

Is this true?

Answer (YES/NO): NO